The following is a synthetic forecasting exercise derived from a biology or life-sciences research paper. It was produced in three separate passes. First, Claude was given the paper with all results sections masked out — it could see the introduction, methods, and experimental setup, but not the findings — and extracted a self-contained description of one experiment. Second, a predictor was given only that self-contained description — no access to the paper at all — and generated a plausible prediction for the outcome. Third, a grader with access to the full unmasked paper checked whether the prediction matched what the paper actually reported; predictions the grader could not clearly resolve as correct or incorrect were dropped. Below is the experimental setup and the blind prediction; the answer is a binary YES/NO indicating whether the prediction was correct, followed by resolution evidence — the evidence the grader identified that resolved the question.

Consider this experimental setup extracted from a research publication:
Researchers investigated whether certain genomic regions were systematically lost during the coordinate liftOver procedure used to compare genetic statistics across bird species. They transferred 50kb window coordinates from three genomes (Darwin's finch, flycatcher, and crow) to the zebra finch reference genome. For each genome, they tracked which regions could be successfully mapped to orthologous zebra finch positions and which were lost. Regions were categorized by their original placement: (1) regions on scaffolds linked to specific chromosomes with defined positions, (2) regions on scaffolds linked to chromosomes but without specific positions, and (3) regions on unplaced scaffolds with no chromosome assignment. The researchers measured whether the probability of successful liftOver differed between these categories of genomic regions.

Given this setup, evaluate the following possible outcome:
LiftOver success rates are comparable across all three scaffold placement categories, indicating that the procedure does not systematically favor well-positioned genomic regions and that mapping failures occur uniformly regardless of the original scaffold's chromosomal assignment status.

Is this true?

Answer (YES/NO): NO